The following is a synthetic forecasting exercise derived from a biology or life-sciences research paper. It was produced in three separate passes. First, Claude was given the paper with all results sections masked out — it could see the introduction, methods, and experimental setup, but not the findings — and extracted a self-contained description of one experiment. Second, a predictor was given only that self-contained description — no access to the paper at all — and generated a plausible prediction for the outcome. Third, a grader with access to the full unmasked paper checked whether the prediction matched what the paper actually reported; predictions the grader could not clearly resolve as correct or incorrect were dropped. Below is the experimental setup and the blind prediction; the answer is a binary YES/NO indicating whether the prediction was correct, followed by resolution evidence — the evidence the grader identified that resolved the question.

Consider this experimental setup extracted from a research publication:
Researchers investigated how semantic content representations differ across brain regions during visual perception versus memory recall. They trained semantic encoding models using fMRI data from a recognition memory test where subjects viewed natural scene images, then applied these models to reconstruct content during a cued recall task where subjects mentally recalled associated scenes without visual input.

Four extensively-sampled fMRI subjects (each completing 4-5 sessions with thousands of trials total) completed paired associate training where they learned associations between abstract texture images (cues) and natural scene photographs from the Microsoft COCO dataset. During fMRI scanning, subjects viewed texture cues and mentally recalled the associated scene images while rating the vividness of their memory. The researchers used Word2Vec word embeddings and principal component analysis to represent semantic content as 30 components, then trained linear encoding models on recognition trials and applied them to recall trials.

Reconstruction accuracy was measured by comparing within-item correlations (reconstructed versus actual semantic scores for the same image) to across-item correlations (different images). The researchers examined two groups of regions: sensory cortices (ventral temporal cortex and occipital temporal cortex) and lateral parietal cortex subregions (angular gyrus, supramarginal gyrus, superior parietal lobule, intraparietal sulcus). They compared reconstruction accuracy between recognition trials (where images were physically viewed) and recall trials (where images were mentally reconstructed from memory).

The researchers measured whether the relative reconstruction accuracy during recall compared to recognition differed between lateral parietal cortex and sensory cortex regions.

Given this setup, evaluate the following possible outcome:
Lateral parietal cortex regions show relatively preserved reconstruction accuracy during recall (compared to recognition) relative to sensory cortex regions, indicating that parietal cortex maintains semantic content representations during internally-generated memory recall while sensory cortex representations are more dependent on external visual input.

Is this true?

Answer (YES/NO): YES